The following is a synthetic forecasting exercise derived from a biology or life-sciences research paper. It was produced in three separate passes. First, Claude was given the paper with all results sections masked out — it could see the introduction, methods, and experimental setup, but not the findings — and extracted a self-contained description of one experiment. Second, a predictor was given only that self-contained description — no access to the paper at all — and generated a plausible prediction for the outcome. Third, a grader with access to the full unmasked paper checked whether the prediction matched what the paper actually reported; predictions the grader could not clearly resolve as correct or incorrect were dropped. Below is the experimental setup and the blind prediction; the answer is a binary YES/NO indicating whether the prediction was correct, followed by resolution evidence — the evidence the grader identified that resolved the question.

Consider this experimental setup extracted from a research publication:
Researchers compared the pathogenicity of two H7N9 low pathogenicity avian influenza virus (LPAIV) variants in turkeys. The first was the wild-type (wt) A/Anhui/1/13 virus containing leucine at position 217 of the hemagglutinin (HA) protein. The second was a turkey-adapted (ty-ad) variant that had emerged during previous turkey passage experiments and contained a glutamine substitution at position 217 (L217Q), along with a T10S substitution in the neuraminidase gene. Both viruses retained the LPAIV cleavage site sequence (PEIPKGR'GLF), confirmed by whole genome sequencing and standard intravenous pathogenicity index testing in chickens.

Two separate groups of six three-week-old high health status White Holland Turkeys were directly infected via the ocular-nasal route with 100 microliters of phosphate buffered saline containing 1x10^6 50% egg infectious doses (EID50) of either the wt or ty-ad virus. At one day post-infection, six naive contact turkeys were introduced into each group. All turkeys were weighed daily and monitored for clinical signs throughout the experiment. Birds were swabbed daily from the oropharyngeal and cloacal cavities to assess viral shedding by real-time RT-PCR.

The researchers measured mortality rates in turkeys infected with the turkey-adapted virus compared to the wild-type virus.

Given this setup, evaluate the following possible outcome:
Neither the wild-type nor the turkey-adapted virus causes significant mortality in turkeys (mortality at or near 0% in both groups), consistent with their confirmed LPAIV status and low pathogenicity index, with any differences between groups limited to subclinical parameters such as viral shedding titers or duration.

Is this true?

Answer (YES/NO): NO